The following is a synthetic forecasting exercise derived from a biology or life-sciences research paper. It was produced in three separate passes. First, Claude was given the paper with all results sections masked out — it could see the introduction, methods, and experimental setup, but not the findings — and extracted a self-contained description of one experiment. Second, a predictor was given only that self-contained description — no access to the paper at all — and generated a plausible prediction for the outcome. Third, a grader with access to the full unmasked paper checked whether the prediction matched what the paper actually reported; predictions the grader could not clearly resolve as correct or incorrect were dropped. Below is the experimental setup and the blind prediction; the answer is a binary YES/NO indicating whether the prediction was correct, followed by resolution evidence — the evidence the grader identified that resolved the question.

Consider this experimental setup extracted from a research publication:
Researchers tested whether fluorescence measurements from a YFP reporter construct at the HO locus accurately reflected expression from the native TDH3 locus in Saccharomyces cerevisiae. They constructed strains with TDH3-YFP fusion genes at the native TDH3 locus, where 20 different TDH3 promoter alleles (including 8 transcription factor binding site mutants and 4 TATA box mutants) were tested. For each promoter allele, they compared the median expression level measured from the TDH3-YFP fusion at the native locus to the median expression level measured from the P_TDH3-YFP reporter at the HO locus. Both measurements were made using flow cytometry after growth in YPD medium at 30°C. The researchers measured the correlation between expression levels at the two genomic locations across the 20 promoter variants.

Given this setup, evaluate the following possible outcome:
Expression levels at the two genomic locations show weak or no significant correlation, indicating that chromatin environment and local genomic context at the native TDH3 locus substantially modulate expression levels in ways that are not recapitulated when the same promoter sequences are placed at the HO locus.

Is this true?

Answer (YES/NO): NO